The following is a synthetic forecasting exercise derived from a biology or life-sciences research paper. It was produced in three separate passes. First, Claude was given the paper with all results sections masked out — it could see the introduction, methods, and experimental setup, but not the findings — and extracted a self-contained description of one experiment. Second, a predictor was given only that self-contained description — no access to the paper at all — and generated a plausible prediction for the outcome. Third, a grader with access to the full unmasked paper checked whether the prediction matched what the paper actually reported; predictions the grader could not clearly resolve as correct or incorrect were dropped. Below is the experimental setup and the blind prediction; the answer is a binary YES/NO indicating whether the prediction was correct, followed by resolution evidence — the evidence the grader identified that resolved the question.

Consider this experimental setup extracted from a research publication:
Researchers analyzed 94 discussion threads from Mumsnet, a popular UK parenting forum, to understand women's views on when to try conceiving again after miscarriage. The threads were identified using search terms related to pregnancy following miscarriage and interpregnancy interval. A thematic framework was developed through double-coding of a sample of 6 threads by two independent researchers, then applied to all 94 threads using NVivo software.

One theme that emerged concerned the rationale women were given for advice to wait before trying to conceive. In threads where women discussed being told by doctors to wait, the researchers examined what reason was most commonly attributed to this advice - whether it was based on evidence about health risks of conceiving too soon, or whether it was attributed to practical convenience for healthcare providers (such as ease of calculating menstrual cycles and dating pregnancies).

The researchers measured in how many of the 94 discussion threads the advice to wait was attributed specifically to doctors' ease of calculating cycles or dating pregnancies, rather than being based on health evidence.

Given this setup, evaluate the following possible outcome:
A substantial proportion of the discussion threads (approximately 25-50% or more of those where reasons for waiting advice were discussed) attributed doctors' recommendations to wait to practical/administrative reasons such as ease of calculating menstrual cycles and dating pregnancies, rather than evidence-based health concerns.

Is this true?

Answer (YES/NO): YES